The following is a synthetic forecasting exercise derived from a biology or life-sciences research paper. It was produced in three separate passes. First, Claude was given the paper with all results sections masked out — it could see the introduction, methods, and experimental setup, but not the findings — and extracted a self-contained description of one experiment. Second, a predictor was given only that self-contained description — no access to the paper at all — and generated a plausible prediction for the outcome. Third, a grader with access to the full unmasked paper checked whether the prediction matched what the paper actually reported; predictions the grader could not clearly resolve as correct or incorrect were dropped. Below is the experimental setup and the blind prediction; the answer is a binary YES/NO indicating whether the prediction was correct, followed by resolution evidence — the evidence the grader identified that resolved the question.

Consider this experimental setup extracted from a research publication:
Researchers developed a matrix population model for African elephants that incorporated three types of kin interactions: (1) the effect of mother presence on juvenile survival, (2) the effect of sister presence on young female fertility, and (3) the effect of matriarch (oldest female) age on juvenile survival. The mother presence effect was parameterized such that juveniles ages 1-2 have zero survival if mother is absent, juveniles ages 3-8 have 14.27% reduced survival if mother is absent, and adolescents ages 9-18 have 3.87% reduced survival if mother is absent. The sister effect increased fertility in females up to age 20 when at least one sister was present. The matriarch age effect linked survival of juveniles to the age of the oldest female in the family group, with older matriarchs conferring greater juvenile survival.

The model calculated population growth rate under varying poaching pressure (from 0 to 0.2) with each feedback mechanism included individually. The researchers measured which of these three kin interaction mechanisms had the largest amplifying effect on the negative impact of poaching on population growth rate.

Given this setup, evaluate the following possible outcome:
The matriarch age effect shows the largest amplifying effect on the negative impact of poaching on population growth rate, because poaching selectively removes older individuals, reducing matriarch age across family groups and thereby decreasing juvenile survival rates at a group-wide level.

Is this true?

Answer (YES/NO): YES